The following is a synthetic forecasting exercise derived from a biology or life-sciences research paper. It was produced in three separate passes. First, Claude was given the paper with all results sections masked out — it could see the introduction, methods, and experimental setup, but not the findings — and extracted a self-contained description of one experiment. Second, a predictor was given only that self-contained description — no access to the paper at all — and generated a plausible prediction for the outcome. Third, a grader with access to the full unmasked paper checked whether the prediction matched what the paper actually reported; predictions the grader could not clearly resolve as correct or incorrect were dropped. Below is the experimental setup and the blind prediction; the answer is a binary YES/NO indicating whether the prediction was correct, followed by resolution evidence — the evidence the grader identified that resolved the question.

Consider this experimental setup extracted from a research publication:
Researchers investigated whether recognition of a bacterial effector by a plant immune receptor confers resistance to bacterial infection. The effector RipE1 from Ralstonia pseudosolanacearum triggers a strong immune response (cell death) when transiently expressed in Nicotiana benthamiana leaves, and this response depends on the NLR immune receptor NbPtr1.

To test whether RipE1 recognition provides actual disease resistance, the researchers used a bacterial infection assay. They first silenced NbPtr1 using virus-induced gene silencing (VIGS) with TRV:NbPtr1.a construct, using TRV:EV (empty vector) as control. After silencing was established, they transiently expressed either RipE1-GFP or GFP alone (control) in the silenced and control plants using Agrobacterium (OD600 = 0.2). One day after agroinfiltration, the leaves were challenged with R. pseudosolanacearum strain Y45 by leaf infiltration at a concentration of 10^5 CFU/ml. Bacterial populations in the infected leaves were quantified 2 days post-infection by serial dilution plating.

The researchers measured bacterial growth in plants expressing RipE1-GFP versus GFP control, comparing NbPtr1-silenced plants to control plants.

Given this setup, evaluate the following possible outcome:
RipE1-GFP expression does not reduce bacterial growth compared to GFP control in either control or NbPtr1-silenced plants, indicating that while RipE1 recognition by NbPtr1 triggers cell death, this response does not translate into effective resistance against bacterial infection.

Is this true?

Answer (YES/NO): NO